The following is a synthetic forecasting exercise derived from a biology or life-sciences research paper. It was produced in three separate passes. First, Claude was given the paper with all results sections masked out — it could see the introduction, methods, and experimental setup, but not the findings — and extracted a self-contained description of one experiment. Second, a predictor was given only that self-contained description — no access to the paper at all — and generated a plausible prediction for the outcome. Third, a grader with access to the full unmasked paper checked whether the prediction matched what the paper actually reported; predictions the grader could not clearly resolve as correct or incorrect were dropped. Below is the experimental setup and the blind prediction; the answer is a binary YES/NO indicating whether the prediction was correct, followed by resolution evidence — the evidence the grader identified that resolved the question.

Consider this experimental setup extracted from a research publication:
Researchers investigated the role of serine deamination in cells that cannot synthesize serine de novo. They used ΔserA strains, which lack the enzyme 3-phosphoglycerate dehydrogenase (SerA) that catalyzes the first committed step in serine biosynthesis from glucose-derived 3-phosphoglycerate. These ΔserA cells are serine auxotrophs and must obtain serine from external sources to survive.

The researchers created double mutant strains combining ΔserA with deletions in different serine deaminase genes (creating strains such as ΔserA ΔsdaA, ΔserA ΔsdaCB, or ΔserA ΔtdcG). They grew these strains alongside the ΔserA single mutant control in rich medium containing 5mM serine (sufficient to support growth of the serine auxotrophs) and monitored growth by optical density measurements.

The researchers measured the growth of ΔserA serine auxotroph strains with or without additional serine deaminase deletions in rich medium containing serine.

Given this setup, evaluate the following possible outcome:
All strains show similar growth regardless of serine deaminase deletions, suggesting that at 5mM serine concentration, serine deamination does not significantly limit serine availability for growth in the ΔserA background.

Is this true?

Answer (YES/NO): NO